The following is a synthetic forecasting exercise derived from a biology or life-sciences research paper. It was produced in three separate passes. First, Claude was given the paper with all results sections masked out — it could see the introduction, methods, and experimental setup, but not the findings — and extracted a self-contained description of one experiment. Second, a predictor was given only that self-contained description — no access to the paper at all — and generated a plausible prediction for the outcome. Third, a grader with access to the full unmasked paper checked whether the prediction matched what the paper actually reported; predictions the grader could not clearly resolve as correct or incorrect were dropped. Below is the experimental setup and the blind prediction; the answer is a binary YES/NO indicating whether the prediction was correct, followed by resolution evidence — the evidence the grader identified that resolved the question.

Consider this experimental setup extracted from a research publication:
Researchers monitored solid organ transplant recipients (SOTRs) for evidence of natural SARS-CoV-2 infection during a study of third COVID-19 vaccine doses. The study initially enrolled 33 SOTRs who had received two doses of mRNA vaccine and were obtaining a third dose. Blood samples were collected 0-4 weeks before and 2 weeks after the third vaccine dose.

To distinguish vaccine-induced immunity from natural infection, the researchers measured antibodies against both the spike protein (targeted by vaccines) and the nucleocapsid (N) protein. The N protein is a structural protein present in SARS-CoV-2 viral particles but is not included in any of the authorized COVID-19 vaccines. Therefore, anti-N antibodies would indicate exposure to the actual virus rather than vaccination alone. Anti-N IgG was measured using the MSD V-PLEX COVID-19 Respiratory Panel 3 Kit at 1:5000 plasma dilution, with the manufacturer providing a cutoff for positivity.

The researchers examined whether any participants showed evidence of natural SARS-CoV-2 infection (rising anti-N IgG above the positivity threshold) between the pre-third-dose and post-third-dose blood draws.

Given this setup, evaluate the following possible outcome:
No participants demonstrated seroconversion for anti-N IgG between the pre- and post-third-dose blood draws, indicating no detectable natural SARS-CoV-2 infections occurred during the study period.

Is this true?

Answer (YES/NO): NO